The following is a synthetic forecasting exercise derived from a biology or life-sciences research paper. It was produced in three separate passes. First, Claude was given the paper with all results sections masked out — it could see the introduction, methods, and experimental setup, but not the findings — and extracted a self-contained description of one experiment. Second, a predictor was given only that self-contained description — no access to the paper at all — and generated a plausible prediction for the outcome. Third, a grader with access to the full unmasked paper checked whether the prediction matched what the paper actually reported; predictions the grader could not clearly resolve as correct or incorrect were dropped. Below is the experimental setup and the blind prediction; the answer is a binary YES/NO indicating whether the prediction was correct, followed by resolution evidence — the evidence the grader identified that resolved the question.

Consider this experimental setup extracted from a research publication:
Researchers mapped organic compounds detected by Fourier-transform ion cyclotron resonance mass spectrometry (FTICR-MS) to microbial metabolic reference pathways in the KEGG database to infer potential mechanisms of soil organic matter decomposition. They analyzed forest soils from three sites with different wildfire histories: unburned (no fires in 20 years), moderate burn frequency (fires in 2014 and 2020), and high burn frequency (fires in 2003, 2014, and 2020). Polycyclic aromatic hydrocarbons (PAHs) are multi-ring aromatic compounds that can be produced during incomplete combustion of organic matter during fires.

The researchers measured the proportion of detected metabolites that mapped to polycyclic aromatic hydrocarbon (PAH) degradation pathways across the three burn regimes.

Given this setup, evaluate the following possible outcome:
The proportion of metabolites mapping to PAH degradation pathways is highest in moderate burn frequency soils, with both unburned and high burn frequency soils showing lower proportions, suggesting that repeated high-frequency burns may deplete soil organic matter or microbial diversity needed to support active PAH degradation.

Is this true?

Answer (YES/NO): YES